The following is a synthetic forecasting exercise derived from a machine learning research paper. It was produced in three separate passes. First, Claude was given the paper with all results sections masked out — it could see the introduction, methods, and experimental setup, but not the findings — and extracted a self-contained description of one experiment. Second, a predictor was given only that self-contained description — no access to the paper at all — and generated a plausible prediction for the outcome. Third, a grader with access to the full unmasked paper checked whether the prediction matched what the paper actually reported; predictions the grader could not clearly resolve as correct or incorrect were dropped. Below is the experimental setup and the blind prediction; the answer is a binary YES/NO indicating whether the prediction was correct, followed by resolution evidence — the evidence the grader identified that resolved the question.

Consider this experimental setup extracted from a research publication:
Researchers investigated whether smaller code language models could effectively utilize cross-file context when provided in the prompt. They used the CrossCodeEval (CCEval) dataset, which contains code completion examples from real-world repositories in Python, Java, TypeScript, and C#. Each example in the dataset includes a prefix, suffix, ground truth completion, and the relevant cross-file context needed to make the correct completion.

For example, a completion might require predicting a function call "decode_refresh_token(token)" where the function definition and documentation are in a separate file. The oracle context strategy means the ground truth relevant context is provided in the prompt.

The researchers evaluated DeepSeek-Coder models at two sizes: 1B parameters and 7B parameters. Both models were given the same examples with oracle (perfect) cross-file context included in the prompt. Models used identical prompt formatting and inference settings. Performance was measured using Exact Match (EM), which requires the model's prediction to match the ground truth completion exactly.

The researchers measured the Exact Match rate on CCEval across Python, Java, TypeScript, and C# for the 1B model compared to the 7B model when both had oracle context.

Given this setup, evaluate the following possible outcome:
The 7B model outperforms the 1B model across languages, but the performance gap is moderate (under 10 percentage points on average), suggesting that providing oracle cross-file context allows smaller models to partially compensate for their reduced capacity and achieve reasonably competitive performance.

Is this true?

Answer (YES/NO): NO